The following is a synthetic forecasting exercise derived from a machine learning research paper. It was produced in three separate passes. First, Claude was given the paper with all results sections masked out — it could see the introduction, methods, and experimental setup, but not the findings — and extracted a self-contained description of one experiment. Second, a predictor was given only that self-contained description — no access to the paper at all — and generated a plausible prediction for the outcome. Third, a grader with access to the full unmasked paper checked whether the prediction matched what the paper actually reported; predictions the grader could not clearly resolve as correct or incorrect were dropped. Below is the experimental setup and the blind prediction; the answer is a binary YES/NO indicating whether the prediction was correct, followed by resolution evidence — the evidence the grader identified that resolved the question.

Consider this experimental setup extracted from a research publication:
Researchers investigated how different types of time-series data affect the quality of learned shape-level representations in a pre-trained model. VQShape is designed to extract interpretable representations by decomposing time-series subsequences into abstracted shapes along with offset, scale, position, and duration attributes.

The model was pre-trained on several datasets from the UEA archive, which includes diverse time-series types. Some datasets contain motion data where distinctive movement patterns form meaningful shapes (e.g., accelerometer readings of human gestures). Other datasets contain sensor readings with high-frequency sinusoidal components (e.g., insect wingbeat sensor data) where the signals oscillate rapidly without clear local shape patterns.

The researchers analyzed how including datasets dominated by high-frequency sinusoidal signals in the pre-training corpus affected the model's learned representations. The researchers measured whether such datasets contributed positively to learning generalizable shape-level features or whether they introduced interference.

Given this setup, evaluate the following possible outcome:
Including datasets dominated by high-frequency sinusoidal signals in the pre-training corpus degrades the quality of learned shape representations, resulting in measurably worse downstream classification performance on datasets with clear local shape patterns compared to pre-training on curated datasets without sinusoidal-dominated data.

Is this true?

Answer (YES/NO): NO